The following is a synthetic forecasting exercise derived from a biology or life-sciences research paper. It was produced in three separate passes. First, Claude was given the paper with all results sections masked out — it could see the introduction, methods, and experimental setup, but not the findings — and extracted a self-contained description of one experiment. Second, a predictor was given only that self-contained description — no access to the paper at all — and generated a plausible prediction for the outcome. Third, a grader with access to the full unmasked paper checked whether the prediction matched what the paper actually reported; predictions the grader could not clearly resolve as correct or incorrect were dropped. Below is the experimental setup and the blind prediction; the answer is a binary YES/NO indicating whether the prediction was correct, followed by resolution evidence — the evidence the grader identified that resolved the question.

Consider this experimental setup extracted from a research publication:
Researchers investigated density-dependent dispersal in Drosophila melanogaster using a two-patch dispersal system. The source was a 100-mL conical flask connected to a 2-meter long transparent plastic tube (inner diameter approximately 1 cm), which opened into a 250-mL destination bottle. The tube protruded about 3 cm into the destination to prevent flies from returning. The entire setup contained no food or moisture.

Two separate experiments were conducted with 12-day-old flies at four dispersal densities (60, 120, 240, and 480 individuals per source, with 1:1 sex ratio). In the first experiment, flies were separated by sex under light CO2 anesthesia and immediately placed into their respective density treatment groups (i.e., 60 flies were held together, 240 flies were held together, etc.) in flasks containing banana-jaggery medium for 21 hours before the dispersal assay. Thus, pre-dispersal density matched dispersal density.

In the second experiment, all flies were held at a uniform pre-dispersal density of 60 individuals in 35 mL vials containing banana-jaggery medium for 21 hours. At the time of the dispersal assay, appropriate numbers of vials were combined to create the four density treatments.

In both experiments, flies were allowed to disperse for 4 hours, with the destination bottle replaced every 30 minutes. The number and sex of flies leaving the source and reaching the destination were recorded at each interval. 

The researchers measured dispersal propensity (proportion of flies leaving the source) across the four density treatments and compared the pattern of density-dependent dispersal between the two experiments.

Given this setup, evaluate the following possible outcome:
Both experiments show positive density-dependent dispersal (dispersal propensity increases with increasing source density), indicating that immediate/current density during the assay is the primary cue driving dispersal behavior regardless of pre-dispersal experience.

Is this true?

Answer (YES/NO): NO